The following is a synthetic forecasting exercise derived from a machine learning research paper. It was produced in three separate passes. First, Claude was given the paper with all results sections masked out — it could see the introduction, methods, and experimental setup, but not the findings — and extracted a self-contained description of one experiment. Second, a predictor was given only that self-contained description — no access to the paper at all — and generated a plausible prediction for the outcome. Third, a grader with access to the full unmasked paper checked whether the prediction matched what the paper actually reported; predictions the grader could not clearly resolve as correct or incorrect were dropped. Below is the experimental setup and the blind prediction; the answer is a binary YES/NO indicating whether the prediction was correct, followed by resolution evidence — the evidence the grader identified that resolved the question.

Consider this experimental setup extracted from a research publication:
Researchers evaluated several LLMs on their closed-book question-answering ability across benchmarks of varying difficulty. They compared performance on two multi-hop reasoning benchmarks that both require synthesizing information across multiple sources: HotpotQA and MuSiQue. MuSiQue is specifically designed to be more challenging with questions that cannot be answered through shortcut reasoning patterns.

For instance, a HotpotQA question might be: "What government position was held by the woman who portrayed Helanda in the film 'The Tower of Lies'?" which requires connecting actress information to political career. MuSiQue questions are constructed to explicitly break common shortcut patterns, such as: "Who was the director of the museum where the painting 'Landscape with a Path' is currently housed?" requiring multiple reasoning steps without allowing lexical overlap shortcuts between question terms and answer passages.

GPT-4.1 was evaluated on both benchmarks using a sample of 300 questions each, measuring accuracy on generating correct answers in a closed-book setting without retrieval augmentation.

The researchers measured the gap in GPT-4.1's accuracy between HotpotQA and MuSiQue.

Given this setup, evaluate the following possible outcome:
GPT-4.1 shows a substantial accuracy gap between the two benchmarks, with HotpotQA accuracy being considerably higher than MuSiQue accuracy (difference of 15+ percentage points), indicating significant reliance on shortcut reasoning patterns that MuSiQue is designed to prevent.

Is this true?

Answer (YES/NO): YES